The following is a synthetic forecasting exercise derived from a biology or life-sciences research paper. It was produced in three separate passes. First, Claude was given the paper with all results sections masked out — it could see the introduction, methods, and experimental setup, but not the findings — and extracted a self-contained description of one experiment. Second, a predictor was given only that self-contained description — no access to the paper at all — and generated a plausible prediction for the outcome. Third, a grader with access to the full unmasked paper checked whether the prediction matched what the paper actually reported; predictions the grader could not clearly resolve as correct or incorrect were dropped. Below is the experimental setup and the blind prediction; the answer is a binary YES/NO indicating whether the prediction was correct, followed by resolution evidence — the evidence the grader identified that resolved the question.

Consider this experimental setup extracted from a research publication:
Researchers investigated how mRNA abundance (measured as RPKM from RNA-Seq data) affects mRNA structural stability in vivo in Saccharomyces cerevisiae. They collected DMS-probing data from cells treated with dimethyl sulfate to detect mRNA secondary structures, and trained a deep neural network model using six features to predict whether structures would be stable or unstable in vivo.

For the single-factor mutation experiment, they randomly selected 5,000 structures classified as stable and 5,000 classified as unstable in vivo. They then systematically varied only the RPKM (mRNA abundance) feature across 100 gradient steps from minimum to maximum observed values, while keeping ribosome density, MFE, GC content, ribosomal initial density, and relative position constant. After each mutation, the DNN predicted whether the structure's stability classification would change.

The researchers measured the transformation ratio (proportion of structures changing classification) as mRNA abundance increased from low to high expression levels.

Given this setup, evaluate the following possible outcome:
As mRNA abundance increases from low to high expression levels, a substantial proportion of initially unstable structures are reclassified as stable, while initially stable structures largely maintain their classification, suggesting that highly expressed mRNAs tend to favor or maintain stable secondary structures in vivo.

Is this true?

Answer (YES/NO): NO